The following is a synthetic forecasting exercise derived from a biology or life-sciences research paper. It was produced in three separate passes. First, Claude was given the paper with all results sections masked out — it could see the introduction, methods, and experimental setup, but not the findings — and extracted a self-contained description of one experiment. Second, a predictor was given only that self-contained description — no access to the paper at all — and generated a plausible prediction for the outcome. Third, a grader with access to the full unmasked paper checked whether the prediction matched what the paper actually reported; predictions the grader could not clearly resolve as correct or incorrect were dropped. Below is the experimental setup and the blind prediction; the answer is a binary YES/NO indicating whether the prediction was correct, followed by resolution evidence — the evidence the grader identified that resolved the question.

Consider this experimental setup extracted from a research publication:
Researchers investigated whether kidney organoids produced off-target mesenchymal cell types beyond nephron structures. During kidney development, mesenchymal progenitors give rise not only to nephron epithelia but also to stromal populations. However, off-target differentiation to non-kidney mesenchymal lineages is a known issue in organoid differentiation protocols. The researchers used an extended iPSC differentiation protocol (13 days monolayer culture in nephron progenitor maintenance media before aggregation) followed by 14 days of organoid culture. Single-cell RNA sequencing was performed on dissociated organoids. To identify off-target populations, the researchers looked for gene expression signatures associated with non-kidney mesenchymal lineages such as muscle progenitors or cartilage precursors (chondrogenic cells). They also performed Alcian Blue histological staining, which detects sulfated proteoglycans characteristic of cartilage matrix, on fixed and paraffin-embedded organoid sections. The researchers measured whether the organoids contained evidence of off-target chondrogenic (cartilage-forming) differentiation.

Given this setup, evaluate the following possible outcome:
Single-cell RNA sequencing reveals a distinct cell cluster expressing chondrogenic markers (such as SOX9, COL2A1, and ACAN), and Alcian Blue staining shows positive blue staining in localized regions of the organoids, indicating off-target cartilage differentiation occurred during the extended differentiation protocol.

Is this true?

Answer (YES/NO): YES